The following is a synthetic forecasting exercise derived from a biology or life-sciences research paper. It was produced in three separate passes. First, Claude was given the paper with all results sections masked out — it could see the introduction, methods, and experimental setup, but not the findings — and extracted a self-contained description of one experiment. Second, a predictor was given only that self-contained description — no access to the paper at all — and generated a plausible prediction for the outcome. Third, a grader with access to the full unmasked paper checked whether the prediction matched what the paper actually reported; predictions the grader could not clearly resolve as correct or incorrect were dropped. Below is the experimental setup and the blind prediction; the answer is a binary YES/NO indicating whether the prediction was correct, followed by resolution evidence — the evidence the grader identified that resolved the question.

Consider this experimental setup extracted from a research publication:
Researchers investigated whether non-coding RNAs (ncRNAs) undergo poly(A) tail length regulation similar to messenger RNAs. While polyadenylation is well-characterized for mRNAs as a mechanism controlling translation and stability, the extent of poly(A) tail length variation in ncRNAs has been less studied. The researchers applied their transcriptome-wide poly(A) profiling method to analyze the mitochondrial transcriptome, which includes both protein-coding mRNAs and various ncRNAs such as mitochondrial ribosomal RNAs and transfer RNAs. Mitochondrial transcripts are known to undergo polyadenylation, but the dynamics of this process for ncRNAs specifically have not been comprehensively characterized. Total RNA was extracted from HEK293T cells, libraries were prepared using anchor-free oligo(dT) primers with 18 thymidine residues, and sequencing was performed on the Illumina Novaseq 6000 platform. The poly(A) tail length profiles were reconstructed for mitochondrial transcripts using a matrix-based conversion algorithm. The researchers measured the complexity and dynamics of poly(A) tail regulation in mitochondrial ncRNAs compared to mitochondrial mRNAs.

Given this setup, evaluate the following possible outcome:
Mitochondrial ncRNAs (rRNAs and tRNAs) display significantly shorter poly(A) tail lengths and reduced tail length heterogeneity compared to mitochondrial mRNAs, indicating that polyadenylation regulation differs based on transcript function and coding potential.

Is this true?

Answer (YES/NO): NO